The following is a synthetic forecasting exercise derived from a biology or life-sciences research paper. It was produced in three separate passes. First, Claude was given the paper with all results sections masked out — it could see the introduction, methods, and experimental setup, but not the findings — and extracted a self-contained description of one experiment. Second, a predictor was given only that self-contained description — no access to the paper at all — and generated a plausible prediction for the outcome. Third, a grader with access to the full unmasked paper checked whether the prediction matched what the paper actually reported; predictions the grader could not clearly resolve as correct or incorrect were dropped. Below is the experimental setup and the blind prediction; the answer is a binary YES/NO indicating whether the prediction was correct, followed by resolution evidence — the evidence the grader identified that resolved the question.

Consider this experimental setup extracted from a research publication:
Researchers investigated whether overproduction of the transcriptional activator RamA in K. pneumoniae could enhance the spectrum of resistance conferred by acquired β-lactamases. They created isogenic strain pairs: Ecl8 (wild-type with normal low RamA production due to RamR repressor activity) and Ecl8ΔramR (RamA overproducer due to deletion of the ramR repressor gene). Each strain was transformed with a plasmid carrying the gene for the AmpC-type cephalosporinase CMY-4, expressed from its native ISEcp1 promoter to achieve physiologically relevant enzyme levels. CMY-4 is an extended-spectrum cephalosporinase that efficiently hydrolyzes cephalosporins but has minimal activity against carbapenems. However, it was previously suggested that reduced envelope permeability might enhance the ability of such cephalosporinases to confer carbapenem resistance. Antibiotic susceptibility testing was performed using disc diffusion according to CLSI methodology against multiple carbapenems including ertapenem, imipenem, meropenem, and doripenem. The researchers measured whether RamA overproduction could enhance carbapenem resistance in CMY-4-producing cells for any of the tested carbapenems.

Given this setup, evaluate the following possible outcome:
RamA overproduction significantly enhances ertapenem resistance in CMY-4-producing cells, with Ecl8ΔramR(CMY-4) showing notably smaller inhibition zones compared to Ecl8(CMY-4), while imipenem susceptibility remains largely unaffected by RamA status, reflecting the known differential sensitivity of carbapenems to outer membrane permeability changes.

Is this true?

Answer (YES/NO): YES